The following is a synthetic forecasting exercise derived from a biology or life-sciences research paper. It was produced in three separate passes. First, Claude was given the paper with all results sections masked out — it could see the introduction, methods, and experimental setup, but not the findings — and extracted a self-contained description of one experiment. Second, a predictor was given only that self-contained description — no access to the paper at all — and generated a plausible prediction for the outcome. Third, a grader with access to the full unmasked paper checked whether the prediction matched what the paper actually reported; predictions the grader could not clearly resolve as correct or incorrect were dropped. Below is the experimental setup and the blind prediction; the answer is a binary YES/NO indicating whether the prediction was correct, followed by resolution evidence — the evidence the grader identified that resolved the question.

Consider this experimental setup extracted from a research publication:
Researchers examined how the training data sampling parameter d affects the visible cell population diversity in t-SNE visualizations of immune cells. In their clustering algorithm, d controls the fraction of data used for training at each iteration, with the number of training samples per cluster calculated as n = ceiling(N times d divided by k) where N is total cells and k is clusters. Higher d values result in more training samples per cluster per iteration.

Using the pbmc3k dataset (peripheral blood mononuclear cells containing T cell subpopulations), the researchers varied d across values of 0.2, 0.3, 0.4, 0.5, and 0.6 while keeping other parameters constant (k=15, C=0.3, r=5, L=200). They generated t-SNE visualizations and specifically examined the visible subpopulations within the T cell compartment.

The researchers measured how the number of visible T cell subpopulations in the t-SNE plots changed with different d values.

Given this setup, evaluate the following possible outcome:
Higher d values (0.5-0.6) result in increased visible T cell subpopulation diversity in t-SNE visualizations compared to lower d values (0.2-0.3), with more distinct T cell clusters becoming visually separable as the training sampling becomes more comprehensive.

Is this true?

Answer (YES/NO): NO